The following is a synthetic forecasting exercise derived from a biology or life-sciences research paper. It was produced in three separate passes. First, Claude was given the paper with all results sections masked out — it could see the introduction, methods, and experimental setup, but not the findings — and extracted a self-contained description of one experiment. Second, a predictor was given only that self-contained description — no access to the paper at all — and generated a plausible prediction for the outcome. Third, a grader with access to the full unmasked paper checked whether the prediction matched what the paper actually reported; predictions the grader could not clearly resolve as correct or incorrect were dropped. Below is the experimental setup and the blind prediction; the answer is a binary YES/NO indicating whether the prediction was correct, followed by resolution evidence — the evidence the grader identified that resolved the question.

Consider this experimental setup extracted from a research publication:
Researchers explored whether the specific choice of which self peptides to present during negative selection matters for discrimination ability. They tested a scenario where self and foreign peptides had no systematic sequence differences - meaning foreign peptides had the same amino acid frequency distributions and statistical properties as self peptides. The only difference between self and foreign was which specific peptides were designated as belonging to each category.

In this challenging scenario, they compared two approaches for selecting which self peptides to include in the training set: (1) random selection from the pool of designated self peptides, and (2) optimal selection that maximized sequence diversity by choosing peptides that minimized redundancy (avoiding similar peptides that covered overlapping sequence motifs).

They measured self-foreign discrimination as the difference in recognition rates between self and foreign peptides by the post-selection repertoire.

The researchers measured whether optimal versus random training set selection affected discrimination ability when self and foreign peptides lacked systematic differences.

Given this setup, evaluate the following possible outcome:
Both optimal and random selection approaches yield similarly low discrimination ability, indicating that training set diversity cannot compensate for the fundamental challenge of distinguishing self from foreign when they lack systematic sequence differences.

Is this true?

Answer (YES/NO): NO